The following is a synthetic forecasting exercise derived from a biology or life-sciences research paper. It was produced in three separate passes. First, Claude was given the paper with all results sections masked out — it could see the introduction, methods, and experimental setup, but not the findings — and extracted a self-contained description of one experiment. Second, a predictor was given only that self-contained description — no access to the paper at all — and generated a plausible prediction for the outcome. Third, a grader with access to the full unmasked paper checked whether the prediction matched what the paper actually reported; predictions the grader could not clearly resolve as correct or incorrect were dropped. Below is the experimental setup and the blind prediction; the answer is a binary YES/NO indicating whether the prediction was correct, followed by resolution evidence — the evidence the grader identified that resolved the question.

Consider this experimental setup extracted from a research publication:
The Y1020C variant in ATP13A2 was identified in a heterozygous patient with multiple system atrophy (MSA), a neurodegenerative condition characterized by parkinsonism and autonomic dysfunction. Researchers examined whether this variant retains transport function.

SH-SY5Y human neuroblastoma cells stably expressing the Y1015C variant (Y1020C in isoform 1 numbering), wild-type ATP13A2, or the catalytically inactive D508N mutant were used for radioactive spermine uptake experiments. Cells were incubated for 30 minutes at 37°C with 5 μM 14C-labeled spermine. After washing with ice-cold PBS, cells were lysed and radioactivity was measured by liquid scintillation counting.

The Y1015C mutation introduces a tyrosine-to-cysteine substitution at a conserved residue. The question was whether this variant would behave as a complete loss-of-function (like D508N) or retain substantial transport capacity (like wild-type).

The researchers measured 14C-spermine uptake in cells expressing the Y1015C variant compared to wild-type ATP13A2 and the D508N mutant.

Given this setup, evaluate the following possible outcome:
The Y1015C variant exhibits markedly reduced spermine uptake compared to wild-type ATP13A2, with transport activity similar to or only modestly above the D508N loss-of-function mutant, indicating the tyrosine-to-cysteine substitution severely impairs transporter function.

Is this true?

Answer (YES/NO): NO